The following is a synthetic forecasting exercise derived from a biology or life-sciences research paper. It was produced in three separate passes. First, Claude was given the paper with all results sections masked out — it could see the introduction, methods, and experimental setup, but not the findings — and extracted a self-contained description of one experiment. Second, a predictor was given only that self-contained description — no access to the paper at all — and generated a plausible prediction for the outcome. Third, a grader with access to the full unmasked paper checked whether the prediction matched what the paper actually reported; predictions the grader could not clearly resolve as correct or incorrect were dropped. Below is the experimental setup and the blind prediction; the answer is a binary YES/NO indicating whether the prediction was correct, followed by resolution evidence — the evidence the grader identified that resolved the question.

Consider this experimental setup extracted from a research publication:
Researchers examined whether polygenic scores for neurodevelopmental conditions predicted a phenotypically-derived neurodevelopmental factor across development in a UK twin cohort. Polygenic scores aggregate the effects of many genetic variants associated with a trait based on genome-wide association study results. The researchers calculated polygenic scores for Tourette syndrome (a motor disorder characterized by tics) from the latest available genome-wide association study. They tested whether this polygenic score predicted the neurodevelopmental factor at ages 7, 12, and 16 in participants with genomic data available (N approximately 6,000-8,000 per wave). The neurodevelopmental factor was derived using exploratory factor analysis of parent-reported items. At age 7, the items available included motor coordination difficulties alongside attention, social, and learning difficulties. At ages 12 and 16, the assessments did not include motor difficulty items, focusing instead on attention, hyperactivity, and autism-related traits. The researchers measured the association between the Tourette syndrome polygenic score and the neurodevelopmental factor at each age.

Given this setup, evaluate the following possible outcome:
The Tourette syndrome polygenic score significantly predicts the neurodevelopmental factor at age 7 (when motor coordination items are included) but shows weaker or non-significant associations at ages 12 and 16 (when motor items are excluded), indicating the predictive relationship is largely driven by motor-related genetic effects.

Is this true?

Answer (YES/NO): YES